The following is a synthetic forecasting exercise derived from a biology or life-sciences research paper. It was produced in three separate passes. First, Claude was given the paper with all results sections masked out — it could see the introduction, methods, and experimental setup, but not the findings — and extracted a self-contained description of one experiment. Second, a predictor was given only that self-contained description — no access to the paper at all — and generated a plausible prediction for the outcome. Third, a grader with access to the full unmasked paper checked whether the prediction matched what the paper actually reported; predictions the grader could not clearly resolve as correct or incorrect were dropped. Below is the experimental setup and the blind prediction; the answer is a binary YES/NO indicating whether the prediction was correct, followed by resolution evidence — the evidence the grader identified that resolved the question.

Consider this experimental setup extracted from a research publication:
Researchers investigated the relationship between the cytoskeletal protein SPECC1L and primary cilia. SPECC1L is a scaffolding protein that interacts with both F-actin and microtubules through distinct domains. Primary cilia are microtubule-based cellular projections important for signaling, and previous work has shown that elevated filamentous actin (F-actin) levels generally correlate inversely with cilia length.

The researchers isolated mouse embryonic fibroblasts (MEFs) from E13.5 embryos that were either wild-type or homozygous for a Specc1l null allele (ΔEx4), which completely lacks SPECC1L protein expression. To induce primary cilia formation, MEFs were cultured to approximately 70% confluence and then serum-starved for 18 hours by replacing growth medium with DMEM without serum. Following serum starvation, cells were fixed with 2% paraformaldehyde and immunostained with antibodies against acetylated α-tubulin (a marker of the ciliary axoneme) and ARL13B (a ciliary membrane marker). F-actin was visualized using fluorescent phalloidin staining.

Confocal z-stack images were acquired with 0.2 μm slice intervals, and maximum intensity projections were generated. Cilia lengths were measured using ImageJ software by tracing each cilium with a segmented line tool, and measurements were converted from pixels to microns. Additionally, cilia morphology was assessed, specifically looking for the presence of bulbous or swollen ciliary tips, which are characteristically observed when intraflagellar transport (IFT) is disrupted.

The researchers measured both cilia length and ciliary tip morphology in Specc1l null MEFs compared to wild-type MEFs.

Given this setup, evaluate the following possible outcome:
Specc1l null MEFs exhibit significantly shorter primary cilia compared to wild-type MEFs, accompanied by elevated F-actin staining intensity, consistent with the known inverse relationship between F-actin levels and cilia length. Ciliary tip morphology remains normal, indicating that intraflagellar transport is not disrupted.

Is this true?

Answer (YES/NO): NO